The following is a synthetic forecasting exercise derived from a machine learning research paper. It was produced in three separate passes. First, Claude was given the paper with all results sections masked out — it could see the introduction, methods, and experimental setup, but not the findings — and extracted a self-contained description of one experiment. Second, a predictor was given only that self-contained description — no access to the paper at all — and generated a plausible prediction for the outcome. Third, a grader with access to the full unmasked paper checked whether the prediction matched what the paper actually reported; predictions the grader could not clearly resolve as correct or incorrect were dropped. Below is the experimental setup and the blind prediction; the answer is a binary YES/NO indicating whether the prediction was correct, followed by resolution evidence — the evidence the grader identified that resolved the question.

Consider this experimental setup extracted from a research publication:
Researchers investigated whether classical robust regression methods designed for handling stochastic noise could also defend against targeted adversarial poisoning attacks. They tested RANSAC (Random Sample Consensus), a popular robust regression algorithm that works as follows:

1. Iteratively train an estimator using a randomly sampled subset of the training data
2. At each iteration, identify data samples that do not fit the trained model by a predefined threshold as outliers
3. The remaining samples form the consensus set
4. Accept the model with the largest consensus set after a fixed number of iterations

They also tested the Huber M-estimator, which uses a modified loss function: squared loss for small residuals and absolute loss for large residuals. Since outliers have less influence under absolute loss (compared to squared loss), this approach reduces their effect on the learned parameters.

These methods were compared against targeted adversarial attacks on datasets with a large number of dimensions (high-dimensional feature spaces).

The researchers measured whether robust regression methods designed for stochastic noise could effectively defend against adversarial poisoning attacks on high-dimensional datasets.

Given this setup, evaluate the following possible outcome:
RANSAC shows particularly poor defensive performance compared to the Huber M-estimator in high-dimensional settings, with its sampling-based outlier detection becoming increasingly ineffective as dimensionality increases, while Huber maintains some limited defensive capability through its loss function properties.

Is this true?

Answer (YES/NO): NO